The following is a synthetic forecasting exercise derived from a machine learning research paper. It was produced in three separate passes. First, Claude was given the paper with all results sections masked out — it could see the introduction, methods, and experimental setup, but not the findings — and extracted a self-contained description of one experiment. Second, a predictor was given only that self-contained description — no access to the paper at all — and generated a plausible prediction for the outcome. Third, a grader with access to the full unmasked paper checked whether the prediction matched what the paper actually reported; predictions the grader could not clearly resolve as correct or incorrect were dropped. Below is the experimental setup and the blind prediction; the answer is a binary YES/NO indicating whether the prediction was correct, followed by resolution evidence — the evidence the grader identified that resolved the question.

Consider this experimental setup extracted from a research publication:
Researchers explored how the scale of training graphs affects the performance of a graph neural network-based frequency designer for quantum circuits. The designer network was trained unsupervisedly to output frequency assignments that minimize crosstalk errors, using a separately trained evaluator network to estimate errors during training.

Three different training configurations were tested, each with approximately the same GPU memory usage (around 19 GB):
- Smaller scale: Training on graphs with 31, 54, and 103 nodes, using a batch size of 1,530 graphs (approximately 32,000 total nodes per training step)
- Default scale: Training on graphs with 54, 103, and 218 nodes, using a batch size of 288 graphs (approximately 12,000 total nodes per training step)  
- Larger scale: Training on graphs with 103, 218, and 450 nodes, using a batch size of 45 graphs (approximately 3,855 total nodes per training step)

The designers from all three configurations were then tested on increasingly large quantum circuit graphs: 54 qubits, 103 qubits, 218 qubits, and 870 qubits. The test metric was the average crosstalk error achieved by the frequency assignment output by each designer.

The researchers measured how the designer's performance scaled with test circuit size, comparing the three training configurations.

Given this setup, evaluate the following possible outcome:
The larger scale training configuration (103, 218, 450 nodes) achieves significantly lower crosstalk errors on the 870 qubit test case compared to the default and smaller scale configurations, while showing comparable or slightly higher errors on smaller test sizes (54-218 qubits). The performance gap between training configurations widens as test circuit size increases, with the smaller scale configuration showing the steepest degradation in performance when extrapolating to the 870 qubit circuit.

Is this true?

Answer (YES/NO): NO